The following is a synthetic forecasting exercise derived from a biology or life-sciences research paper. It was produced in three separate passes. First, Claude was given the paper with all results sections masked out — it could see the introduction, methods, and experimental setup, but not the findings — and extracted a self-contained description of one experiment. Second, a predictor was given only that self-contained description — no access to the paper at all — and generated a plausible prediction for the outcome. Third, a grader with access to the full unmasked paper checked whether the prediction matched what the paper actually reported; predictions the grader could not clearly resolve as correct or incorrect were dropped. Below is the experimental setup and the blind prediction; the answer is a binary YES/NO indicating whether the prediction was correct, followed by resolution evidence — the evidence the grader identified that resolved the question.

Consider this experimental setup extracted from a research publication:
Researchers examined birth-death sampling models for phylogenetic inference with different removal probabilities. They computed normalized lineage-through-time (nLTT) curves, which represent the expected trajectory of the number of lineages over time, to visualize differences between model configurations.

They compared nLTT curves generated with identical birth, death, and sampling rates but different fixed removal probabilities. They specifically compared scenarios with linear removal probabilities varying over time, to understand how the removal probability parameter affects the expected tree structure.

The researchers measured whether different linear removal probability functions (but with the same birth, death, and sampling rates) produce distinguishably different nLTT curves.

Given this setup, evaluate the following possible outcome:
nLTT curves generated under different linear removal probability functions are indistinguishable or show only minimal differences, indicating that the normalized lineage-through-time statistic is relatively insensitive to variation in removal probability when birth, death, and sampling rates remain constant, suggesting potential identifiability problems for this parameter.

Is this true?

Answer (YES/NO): NO